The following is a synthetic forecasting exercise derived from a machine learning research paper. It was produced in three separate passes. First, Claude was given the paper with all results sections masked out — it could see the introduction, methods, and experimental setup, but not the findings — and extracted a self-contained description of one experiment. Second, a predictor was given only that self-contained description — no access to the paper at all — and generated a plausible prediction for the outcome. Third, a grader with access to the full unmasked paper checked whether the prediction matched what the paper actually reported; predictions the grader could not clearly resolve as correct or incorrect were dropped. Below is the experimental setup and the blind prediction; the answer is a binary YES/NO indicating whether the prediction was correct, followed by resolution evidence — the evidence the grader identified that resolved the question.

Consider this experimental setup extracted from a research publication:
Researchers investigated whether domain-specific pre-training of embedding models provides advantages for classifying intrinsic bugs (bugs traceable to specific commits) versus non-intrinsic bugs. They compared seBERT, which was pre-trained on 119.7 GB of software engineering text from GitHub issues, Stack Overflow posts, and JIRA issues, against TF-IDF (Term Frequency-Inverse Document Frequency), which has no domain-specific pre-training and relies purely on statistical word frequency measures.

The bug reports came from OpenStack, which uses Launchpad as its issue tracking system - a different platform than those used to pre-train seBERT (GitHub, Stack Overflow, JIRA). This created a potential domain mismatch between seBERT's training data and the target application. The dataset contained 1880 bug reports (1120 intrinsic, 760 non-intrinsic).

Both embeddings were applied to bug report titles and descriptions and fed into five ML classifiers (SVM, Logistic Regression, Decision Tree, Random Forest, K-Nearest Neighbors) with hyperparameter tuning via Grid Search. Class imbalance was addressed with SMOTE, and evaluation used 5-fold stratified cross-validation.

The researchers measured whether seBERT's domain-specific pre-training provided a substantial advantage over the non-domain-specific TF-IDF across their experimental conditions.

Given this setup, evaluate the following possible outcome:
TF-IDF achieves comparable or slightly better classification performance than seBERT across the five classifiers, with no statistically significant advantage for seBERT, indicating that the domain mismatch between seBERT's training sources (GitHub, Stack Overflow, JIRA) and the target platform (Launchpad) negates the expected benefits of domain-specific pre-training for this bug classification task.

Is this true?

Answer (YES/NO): YES